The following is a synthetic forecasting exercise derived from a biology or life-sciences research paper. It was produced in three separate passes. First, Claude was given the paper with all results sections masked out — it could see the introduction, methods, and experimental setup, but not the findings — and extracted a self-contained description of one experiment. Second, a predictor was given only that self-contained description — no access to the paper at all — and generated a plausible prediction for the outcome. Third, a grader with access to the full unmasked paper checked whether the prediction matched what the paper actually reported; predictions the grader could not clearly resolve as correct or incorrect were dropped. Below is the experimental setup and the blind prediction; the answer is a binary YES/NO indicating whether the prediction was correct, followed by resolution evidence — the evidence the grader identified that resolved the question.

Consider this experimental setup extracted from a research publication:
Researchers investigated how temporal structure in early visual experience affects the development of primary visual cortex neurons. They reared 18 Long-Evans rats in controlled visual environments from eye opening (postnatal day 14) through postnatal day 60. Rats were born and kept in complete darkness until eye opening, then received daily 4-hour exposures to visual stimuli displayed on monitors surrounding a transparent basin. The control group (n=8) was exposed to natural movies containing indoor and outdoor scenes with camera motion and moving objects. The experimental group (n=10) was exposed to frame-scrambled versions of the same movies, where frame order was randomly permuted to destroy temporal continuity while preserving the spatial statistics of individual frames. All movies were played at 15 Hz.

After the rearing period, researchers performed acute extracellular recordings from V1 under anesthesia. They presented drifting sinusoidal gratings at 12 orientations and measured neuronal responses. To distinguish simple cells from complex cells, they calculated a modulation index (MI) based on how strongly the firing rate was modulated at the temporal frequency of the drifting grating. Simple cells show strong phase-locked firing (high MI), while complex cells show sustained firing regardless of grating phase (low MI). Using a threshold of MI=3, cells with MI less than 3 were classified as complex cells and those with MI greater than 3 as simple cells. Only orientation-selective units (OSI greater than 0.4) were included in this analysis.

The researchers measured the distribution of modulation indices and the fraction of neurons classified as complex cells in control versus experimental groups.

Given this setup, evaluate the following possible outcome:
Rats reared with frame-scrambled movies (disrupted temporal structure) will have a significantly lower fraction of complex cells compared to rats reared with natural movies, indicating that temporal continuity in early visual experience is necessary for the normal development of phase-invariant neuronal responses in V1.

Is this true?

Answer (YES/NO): YES